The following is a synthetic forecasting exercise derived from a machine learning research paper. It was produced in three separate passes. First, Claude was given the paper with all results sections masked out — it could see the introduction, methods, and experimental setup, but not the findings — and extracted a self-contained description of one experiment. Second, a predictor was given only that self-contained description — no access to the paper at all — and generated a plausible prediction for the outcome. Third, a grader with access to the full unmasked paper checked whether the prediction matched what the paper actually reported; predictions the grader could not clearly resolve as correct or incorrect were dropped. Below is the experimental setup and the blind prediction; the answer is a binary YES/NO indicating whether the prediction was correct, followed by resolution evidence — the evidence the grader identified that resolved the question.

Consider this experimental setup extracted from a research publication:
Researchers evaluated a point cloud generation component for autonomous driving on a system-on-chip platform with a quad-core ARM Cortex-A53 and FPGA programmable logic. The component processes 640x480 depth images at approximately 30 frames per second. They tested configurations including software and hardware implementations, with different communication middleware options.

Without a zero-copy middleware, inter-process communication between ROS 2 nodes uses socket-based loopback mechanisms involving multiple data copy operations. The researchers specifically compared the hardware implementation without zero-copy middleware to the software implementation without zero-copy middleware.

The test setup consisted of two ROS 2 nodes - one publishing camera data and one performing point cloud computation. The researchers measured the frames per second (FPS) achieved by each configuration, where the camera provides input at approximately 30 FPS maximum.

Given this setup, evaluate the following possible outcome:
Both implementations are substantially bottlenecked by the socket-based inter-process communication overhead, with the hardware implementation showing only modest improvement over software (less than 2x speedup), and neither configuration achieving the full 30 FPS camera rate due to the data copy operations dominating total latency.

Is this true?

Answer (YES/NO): YES